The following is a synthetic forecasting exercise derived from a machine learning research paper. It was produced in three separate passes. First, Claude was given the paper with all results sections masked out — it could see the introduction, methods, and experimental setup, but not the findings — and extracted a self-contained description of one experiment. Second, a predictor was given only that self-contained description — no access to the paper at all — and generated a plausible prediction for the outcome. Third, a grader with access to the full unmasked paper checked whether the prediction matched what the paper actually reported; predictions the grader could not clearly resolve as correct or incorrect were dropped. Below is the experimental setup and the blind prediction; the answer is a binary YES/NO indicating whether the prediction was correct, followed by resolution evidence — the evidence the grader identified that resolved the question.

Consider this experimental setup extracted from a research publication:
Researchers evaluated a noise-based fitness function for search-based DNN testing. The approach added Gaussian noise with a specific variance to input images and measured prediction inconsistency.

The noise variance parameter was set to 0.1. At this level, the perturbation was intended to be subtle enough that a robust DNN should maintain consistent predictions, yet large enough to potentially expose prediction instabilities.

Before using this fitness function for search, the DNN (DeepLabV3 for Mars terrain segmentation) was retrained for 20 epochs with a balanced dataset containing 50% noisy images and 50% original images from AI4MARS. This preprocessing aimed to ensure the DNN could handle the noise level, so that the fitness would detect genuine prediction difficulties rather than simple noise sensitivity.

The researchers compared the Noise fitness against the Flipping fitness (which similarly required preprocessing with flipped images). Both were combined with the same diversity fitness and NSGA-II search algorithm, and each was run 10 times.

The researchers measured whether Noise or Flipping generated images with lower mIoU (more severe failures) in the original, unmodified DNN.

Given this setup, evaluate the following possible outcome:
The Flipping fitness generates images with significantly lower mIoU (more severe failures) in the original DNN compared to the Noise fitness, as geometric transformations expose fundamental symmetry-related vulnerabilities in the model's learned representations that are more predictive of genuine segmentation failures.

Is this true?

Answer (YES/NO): NO